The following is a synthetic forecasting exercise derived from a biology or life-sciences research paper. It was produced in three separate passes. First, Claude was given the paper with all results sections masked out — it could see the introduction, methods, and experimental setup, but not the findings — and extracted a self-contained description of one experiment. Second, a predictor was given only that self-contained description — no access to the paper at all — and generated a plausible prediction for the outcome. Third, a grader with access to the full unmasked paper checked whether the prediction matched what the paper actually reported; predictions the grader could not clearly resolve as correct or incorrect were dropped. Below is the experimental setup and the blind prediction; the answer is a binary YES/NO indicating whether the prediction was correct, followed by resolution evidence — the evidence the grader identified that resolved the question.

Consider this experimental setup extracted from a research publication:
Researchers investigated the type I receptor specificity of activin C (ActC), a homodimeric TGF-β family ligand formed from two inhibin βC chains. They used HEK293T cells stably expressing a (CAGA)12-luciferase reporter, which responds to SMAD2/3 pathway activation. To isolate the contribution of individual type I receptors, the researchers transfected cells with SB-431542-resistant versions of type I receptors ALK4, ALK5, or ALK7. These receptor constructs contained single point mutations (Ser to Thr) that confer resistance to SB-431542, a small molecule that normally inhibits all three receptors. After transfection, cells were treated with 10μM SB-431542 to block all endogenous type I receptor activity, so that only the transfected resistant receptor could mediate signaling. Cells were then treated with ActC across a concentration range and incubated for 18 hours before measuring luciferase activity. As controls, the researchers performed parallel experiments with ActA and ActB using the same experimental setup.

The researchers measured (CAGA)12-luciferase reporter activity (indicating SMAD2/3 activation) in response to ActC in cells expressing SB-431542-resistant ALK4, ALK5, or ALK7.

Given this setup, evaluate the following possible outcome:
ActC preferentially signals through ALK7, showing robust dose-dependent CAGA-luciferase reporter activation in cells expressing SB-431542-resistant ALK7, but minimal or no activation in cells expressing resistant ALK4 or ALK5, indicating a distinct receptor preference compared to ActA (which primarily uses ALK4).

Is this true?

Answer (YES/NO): YES